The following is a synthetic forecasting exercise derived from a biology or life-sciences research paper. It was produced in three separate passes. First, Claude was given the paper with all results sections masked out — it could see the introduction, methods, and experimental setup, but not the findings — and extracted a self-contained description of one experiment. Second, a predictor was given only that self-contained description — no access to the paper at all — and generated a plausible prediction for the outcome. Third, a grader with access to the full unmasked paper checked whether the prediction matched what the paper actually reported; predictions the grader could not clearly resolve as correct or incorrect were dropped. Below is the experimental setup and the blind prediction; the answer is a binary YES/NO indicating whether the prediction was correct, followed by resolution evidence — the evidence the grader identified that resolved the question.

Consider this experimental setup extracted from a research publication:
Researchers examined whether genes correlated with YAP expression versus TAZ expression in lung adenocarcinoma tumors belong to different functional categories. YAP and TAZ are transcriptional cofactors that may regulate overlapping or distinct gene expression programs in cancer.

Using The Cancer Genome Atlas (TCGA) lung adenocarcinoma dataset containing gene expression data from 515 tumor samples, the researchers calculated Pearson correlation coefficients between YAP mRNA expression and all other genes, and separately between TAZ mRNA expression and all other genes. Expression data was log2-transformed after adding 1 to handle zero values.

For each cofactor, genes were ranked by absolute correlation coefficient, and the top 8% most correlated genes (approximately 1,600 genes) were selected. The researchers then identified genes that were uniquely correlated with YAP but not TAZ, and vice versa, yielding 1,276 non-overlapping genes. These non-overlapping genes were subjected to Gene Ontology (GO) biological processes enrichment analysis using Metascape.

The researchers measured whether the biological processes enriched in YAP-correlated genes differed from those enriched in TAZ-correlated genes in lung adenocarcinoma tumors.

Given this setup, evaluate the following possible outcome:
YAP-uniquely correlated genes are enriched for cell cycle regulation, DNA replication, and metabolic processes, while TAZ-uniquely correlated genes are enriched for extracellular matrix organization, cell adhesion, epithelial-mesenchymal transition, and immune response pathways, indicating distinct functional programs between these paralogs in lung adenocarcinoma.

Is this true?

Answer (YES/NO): NO